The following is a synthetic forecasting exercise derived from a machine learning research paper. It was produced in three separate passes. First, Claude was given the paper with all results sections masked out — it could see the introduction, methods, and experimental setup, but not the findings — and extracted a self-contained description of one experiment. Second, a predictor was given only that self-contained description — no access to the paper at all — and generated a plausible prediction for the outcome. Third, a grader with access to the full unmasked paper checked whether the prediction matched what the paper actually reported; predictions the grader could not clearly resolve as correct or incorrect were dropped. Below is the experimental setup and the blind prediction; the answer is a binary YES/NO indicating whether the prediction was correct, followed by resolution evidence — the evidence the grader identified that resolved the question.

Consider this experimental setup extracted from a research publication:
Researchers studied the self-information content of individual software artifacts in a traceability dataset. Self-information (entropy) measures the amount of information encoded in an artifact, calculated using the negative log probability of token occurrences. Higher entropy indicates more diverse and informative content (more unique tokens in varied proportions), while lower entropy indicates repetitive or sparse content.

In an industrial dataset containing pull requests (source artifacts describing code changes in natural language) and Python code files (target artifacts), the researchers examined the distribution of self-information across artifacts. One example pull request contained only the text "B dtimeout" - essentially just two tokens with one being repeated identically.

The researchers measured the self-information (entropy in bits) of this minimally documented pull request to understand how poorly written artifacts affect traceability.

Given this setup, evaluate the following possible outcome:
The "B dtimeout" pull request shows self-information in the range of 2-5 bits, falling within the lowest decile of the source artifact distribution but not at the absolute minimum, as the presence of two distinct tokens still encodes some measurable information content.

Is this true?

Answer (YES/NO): NO